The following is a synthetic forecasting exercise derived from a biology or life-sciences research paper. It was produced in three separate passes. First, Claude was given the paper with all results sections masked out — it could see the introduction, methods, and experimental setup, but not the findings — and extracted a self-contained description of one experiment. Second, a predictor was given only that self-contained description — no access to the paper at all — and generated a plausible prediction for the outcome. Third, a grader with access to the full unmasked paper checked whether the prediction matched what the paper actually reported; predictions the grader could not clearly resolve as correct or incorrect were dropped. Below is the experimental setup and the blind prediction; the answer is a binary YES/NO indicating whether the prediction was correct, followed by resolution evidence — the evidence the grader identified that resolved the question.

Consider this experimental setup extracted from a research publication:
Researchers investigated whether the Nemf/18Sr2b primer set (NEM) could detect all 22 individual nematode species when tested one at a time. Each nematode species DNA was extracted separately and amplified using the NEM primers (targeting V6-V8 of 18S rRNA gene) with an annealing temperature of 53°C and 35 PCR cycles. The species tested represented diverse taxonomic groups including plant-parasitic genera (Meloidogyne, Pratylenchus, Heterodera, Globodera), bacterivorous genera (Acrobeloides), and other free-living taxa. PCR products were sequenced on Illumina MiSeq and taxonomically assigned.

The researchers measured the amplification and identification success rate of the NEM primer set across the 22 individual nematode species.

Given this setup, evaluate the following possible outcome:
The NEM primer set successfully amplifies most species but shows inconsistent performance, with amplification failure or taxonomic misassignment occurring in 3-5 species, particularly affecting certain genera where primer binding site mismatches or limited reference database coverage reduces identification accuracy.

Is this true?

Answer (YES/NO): NO